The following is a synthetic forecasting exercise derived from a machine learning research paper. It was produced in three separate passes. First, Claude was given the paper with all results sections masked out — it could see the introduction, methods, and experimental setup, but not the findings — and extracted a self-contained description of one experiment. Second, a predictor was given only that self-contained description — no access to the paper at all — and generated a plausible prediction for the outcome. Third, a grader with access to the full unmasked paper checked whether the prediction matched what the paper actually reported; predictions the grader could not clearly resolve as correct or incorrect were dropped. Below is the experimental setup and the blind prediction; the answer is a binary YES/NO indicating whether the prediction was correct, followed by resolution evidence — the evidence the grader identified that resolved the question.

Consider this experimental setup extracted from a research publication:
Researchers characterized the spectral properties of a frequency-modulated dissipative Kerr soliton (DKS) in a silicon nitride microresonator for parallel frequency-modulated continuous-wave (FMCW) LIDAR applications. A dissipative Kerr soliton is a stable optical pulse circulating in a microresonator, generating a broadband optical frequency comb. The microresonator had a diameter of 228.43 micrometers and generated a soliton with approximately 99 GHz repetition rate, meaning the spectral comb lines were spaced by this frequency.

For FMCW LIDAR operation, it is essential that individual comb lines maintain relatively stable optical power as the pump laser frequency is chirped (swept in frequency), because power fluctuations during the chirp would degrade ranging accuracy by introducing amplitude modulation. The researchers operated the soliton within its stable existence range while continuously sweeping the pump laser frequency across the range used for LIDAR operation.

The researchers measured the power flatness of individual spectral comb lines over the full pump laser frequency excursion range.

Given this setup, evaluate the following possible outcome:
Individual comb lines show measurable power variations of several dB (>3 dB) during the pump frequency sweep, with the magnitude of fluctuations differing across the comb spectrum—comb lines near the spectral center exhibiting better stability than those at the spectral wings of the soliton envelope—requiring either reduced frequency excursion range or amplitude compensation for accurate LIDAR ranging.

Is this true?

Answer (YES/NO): NO